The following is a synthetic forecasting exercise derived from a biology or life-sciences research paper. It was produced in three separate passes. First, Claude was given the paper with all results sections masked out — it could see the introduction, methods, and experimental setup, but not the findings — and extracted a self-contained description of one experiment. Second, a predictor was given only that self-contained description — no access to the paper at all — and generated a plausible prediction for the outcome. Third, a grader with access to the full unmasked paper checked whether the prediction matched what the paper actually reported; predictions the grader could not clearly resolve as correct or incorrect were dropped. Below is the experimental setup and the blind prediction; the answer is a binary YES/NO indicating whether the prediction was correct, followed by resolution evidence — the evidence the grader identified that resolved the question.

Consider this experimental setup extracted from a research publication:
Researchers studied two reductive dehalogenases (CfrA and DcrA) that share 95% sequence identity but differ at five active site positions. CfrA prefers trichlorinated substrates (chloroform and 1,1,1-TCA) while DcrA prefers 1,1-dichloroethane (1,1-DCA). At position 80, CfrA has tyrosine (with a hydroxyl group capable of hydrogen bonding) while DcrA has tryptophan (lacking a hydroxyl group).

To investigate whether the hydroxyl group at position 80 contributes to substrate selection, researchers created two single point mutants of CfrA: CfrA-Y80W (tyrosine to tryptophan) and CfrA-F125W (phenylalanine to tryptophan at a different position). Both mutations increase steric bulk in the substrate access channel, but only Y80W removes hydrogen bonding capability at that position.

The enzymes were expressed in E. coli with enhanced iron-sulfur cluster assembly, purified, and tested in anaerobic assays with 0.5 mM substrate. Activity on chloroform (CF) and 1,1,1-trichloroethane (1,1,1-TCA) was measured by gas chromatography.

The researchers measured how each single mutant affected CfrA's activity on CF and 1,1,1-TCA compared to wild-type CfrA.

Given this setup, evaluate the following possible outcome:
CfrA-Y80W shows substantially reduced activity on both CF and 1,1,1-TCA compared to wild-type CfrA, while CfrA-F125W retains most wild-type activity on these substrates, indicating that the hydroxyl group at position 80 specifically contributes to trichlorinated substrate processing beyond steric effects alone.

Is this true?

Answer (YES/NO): YES